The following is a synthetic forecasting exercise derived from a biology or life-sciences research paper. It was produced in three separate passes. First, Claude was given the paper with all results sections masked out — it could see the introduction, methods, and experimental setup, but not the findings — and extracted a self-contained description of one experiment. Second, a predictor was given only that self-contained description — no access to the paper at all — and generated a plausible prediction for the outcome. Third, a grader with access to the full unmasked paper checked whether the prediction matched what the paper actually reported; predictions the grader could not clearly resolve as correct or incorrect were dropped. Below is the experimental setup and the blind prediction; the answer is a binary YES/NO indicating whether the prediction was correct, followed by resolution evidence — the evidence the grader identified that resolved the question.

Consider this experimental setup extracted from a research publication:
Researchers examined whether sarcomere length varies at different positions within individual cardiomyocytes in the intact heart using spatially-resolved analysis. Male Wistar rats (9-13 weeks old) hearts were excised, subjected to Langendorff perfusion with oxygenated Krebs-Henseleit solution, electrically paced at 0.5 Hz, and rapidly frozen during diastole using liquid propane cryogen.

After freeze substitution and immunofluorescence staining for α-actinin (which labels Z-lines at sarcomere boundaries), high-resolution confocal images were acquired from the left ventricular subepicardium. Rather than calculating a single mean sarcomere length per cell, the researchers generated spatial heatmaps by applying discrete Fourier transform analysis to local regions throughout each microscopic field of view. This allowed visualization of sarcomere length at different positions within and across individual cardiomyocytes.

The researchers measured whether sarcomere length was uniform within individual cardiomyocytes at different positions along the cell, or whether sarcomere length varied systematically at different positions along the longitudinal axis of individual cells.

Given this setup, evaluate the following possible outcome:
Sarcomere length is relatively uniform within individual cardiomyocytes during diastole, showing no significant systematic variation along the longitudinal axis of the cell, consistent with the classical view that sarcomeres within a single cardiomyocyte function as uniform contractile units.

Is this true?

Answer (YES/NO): NO